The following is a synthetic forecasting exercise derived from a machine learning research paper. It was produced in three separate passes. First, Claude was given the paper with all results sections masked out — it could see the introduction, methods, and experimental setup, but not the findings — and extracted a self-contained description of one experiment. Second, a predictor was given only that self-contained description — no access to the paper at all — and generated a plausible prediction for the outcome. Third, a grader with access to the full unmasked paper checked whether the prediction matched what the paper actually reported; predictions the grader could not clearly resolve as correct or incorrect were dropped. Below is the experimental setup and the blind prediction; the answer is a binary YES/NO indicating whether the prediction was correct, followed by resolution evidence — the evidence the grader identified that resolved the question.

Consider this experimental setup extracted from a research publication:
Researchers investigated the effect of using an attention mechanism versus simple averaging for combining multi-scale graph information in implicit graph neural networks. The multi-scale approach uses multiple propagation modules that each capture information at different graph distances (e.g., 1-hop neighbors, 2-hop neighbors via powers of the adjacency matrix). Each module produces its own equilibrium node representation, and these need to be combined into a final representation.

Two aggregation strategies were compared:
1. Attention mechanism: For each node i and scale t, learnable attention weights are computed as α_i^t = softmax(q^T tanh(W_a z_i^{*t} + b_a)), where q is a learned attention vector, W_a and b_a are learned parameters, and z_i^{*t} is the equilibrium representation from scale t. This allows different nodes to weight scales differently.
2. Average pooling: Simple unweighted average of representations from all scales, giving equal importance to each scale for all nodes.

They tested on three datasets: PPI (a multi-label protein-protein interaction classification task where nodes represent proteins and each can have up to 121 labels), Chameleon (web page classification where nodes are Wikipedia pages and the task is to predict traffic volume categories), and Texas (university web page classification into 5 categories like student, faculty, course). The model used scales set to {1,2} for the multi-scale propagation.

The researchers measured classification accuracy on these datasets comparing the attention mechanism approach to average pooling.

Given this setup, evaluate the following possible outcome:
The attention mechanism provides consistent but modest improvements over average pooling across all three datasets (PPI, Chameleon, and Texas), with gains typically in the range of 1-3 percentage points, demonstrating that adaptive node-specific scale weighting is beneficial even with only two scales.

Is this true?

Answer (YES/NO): NO